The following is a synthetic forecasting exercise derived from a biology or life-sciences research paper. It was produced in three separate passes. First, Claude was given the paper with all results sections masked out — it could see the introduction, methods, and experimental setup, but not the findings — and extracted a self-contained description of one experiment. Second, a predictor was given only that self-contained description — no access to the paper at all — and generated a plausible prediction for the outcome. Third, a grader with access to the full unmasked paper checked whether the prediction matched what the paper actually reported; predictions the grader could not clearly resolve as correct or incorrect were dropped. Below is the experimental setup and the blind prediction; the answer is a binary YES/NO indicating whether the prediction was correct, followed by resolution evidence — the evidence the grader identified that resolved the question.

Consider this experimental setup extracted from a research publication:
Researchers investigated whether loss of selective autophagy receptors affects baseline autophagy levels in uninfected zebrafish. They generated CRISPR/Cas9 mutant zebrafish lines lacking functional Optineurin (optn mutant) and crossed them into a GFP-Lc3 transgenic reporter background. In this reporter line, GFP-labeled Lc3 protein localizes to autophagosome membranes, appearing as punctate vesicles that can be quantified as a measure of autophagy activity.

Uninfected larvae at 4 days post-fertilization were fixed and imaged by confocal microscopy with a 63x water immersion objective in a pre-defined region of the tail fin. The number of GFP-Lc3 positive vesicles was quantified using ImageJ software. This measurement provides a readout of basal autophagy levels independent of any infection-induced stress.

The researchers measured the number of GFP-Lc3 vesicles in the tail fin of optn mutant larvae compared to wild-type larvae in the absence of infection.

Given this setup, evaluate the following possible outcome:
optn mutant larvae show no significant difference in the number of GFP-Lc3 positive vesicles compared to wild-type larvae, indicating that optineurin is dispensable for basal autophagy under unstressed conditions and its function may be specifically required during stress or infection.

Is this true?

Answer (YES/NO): NO